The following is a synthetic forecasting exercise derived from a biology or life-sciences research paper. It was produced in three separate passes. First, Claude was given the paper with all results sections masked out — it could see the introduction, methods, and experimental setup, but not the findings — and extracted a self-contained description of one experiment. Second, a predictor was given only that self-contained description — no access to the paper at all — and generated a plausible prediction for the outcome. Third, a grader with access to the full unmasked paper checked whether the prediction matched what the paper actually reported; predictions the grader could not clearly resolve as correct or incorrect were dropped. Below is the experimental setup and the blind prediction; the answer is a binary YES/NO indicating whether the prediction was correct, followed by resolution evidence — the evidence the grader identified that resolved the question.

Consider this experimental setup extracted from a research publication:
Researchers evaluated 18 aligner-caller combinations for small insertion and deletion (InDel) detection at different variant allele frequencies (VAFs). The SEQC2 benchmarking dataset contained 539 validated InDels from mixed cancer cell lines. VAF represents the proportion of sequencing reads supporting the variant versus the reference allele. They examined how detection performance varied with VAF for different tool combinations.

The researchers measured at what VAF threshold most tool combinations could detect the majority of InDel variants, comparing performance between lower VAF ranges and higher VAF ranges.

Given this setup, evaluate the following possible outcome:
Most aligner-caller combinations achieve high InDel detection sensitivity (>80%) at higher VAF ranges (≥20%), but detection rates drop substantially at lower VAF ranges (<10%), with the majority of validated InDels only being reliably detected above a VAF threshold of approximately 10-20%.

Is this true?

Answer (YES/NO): NO